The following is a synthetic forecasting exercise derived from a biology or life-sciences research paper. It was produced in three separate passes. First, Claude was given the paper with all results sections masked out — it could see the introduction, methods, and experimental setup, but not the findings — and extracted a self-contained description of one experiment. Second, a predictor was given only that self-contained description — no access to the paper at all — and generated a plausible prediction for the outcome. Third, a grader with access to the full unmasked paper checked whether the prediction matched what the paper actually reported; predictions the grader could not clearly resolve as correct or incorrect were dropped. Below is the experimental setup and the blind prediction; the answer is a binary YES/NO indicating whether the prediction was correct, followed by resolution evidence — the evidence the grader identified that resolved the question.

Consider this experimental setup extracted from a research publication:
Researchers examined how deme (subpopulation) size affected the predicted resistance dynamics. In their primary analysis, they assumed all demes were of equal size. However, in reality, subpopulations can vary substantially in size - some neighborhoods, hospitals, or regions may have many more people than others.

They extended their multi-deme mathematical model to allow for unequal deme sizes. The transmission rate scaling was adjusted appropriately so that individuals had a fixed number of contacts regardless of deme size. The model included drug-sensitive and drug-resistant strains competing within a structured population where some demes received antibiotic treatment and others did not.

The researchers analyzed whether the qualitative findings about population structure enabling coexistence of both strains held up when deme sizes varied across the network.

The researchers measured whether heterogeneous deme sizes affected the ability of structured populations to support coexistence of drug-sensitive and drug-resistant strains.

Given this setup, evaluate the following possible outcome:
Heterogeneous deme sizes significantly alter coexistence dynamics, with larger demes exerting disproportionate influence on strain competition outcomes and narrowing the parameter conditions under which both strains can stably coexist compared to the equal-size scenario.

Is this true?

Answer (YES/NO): NO